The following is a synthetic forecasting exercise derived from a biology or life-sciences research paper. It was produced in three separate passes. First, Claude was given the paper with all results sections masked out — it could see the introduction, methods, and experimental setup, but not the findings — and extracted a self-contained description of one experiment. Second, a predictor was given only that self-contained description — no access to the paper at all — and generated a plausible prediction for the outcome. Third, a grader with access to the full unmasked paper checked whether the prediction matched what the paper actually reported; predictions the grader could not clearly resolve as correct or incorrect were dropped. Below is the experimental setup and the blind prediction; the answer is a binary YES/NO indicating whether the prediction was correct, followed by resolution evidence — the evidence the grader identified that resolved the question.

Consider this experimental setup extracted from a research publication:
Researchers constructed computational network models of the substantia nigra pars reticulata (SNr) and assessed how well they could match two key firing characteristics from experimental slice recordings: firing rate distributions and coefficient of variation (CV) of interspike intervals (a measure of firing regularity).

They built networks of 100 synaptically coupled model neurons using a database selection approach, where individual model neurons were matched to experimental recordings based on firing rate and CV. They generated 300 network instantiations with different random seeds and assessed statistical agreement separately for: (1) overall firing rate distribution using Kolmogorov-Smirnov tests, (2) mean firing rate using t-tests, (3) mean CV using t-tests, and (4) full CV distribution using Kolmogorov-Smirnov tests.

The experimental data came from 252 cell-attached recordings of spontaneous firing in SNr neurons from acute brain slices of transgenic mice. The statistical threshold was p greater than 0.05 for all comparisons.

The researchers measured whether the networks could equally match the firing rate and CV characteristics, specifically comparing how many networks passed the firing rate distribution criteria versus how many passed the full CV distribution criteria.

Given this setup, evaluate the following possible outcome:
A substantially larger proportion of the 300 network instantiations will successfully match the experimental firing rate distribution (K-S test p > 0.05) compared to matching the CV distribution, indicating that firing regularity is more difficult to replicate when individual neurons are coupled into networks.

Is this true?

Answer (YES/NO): YES